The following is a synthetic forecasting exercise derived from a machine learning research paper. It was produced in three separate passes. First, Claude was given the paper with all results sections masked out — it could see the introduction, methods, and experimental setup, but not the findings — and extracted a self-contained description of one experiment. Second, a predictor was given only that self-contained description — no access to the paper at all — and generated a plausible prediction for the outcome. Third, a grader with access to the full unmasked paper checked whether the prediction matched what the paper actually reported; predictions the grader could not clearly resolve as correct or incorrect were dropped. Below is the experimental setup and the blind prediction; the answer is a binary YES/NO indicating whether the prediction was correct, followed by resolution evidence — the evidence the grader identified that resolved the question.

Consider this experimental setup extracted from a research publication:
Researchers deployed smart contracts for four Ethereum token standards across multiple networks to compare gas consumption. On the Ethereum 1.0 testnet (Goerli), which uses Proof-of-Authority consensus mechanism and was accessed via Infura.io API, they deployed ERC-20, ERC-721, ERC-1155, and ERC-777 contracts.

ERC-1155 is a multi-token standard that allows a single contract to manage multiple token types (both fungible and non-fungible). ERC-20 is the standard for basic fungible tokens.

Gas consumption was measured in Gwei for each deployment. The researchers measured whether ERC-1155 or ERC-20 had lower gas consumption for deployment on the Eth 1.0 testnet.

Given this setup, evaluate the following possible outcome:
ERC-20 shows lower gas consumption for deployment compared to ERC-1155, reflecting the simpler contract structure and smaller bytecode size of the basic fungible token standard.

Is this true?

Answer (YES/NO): NO